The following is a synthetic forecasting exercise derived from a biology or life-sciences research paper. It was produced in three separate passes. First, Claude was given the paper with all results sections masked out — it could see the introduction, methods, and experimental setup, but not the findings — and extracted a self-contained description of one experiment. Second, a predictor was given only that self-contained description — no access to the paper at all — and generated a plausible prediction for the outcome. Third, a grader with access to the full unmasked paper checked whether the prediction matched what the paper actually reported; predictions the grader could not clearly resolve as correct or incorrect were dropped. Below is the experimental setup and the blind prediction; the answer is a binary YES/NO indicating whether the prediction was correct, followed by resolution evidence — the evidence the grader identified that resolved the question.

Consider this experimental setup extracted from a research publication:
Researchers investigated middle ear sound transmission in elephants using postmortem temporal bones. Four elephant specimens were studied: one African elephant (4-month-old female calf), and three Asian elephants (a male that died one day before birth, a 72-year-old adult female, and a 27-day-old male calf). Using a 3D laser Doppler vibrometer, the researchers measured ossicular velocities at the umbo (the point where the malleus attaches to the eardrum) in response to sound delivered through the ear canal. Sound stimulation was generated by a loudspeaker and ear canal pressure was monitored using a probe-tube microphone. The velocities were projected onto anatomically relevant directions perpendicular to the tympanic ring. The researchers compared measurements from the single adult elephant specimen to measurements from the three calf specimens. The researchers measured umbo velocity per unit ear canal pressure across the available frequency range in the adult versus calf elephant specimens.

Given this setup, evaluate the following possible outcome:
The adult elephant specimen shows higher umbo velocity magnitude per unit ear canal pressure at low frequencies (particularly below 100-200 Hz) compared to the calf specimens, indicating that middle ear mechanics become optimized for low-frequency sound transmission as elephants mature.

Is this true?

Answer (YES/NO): NO